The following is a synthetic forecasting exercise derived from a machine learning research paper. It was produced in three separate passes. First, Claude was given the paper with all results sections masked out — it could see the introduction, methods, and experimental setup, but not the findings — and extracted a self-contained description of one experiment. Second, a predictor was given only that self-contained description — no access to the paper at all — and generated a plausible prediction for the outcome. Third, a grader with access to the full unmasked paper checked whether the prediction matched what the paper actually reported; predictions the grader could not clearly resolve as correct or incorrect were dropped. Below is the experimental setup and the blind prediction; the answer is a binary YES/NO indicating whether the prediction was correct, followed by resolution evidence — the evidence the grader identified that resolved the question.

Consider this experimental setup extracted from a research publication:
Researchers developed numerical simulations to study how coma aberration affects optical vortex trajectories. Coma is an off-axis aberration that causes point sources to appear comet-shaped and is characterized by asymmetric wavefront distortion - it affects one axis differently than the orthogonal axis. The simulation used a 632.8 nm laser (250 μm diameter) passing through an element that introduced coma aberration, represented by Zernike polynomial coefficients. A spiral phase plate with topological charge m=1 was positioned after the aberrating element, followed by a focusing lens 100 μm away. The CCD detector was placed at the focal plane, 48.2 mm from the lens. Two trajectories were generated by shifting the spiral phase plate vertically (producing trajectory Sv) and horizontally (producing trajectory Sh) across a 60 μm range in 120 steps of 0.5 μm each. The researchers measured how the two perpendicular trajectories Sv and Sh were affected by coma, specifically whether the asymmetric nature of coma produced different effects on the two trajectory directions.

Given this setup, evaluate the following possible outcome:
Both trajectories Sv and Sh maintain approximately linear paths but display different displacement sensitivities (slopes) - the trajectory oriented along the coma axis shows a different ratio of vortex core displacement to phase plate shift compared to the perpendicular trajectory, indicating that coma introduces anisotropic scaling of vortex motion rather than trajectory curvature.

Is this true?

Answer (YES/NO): NO